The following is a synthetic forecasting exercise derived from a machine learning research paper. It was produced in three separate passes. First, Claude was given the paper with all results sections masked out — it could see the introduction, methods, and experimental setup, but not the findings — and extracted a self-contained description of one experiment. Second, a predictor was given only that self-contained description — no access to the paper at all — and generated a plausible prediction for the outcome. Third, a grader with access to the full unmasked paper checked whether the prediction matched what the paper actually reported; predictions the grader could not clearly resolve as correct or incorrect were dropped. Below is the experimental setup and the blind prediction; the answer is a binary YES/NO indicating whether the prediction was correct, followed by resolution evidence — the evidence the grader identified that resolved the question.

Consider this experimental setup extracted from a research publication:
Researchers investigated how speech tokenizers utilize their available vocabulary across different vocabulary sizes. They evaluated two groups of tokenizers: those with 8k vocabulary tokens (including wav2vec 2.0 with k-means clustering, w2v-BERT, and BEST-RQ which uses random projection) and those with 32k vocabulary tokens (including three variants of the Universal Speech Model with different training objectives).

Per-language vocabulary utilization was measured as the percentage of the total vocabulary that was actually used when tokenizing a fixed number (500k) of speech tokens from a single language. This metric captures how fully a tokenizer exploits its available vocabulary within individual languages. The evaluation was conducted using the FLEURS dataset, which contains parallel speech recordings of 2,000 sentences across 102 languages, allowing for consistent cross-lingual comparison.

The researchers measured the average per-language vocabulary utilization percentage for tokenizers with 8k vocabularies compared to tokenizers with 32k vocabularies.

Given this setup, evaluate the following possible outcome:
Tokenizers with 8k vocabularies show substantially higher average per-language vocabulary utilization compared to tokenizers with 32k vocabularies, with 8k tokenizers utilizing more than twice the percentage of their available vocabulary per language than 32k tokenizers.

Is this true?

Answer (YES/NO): YES